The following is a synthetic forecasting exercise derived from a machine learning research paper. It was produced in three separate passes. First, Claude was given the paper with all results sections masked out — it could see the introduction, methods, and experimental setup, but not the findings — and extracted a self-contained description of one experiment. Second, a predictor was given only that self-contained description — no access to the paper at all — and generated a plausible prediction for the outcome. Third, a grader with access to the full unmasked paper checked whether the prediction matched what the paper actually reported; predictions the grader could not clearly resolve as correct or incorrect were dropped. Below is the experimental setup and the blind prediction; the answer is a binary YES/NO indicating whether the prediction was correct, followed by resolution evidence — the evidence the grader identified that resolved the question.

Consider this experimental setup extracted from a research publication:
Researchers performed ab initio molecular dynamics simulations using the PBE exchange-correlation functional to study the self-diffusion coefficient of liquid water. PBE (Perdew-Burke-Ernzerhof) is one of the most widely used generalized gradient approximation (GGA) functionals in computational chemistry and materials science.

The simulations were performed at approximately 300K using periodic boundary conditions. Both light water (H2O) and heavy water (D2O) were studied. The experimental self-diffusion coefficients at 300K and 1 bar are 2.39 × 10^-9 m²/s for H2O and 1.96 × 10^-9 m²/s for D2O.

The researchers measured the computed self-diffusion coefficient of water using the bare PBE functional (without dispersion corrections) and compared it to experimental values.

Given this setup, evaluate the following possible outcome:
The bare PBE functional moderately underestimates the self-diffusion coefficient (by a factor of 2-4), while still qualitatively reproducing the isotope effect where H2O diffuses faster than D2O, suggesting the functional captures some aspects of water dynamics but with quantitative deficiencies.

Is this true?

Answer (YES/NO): NO